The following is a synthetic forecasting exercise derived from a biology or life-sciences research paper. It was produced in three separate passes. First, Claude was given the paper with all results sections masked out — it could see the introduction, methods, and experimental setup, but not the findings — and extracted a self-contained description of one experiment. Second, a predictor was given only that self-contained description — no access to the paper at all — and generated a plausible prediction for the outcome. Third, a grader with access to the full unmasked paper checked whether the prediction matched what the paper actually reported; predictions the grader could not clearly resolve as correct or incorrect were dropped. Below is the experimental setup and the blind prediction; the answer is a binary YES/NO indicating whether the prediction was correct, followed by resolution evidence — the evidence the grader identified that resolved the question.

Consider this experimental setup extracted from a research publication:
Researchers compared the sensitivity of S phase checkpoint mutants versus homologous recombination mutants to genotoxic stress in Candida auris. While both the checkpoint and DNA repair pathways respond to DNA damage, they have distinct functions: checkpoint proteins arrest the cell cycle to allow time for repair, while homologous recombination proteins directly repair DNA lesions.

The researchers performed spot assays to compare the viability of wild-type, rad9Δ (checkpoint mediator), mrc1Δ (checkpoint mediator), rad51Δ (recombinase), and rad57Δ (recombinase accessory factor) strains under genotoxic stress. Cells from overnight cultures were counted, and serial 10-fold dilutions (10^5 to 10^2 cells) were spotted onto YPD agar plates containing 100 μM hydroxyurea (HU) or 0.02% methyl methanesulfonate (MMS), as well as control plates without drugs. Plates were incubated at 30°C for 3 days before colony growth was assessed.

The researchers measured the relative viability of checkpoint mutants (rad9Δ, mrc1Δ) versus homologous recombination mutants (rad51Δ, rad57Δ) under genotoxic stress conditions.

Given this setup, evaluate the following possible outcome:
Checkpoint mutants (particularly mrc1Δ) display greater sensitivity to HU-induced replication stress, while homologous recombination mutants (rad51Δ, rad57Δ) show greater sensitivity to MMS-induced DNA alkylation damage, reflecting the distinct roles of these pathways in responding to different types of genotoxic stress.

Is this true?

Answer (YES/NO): NO